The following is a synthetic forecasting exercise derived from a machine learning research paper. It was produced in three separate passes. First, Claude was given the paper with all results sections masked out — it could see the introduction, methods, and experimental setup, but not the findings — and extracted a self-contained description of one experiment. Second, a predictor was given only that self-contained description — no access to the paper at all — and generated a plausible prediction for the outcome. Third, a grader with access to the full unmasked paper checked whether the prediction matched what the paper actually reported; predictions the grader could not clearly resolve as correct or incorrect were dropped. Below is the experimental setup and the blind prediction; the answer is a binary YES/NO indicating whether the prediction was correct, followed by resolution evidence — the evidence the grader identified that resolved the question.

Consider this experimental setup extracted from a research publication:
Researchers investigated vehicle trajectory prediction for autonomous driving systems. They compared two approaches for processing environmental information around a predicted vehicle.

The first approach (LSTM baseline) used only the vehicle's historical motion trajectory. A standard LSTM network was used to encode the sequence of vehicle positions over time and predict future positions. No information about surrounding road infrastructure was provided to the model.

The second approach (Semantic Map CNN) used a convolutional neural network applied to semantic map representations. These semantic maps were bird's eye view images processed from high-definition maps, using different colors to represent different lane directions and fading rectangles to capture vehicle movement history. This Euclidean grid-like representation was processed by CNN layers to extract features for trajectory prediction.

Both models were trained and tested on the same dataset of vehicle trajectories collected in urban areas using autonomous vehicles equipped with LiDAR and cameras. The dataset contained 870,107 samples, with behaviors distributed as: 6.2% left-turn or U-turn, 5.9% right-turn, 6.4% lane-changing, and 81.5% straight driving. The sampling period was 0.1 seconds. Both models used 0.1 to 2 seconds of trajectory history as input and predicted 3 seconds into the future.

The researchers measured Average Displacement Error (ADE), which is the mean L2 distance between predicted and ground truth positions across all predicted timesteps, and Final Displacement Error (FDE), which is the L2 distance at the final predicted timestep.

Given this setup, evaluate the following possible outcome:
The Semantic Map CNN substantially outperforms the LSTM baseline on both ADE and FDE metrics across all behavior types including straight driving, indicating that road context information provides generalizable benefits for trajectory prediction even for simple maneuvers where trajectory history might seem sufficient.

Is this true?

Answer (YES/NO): NO